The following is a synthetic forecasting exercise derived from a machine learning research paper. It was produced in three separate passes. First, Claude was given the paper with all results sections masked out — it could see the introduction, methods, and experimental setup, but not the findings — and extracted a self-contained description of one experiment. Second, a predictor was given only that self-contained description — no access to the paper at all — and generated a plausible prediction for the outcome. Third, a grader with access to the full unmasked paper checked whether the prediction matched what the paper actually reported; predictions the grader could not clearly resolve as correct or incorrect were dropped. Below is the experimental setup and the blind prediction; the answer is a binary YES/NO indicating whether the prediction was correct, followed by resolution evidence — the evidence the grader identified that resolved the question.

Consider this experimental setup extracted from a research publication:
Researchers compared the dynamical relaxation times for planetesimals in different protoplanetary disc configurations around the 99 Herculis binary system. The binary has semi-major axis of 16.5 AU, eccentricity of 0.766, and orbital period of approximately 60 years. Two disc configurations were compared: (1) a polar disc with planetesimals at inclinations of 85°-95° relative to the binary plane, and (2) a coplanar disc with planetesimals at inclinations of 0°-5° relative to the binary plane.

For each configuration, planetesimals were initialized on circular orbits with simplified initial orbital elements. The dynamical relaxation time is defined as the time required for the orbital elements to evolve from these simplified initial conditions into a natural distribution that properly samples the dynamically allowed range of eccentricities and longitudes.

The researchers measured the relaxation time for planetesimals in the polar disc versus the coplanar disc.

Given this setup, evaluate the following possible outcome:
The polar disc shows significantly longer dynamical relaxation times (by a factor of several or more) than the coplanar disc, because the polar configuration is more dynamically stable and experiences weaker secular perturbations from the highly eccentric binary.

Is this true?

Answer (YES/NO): NO